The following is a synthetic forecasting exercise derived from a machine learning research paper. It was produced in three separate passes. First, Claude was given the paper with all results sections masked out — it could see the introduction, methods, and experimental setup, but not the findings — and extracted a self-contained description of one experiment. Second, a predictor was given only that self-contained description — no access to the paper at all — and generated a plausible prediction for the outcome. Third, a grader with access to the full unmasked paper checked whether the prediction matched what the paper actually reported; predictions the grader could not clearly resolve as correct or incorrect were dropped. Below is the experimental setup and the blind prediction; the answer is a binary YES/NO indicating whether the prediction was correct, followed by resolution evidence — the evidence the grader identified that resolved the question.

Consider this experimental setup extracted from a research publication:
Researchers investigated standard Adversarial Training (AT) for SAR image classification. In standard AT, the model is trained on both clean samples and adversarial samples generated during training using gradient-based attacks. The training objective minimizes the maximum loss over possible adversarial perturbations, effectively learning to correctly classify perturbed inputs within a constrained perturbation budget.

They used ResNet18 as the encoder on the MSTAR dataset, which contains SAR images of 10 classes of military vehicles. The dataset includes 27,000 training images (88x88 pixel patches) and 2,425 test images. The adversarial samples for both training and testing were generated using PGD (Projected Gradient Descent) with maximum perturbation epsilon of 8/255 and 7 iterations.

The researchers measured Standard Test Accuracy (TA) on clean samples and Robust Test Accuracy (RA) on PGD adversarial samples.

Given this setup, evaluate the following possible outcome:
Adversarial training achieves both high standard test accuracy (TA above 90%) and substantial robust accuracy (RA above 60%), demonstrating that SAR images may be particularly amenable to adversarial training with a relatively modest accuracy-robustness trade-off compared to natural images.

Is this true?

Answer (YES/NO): NO